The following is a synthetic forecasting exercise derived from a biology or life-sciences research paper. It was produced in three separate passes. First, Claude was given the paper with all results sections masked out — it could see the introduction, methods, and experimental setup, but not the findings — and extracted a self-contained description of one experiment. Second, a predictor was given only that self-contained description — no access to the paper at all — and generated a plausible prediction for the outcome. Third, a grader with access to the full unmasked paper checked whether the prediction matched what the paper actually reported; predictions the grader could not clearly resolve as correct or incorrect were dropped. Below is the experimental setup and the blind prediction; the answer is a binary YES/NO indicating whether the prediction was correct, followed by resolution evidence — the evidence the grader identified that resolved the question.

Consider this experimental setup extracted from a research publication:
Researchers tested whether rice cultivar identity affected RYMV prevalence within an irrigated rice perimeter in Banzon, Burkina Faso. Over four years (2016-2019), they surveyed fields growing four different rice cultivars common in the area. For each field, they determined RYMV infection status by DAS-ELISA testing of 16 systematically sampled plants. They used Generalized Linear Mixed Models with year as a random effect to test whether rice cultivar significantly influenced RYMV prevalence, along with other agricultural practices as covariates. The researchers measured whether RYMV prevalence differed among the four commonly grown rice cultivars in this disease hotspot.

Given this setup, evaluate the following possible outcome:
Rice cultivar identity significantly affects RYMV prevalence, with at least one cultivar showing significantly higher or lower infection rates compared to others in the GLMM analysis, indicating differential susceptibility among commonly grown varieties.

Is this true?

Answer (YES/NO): YES